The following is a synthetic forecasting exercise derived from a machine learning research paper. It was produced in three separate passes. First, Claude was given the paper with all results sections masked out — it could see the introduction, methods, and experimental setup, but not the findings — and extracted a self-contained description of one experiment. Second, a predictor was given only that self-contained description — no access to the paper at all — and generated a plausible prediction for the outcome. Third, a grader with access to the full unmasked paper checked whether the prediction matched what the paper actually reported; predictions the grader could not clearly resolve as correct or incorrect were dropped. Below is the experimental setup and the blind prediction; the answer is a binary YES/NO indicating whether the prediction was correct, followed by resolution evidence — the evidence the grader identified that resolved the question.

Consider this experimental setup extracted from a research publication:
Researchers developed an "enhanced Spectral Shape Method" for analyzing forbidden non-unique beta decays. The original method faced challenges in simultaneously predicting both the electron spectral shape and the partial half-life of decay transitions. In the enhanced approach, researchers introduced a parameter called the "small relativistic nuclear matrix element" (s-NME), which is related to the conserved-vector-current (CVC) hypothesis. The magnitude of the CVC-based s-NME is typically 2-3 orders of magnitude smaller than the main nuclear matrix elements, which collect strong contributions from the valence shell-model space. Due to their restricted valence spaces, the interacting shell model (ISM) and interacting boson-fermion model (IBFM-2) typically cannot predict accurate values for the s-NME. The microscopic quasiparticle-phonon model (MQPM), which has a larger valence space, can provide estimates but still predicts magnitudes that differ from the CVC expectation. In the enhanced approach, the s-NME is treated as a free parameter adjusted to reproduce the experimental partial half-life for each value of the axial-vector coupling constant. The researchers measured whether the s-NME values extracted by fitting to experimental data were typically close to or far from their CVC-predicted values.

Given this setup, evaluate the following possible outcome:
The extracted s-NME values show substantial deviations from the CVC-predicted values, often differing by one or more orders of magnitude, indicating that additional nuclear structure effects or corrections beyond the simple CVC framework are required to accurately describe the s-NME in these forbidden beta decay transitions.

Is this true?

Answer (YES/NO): NO